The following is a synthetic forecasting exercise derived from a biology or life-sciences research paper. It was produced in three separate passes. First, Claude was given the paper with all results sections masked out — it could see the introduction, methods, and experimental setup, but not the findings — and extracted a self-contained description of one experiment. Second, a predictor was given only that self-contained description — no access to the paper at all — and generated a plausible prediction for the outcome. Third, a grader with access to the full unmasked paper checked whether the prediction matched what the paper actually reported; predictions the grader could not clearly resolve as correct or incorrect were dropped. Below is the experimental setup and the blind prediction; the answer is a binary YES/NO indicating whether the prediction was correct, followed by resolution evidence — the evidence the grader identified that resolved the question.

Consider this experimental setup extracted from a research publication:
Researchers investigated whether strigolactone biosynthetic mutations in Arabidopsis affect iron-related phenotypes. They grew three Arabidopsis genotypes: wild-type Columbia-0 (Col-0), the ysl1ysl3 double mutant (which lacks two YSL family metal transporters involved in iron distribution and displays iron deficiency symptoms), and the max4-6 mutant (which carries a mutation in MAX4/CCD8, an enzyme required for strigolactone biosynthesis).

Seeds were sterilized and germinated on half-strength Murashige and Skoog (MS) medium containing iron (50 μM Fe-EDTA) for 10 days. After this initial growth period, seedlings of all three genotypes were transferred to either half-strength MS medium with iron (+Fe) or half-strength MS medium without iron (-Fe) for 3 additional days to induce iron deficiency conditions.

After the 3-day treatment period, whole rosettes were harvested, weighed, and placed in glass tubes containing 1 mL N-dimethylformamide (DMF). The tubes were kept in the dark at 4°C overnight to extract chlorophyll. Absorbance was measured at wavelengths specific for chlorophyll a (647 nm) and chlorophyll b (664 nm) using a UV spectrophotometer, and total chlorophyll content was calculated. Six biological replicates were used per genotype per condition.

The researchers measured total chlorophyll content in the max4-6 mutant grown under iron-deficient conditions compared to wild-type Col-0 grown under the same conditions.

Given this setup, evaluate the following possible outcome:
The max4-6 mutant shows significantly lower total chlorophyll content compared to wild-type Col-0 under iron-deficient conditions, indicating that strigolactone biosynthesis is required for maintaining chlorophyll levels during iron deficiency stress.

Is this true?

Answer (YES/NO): YES